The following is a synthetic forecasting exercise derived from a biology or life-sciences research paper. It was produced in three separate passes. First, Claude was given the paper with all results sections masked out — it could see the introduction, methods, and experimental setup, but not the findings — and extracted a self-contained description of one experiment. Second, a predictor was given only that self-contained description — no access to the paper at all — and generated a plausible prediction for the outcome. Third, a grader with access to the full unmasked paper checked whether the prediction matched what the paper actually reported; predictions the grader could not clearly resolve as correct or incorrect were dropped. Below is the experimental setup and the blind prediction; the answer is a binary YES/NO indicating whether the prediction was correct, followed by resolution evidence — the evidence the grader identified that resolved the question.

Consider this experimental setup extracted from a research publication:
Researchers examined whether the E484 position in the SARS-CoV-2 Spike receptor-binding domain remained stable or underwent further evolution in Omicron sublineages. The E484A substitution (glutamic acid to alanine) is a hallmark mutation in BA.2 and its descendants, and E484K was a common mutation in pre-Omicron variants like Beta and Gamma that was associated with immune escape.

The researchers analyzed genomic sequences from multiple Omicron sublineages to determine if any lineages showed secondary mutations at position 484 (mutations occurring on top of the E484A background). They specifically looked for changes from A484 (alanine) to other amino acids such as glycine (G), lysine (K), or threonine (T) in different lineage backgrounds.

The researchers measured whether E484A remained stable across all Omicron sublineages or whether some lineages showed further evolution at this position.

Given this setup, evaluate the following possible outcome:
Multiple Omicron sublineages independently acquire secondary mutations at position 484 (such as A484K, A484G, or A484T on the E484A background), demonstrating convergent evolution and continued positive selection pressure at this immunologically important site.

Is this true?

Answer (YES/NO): NO